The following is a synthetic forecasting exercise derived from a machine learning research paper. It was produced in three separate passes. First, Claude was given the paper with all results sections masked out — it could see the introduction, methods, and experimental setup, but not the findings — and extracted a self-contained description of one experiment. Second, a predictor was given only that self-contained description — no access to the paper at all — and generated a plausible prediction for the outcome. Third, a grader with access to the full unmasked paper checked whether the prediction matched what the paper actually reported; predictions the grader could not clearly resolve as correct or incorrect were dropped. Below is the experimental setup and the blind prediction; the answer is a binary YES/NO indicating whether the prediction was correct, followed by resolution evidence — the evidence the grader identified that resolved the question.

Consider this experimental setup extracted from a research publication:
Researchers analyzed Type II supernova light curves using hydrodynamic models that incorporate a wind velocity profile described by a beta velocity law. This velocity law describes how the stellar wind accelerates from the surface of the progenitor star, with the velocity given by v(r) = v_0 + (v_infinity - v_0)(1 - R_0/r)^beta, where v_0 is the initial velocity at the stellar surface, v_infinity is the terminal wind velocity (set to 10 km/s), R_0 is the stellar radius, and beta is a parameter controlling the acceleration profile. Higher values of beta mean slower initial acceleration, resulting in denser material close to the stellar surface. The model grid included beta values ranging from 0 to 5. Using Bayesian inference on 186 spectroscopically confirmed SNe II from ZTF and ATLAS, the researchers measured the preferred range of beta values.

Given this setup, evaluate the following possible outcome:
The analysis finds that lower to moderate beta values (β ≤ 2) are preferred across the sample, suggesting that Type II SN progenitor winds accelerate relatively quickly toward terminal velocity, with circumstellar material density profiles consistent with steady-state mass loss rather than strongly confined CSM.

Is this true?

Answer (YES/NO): NO